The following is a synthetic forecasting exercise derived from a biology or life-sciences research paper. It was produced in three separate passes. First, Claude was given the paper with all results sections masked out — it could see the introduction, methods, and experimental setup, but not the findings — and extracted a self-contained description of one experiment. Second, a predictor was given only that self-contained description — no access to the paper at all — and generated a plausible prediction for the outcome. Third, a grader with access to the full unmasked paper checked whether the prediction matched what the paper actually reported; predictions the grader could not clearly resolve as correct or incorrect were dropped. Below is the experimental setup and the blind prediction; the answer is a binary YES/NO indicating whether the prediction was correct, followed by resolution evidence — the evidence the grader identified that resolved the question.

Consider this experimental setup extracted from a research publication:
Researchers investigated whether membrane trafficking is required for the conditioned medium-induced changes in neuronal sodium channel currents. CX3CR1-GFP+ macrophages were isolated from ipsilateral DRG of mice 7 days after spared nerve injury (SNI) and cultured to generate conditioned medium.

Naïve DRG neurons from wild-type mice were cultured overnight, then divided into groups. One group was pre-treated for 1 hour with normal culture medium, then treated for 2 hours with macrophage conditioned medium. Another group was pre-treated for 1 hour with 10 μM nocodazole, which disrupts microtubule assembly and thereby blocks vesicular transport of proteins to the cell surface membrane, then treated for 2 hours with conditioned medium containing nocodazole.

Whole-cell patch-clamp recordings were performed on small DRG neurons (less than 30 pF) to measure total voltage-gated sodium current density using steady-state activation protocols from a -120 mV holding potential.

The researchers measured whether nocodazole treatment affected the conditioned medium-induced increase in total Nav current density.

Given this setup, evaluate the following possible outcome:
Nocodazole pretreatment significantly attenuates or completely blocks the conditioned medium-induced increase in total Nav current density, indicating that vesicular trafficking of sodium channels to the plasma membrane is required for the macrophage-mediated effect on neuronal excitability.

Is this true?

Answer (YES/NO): YES